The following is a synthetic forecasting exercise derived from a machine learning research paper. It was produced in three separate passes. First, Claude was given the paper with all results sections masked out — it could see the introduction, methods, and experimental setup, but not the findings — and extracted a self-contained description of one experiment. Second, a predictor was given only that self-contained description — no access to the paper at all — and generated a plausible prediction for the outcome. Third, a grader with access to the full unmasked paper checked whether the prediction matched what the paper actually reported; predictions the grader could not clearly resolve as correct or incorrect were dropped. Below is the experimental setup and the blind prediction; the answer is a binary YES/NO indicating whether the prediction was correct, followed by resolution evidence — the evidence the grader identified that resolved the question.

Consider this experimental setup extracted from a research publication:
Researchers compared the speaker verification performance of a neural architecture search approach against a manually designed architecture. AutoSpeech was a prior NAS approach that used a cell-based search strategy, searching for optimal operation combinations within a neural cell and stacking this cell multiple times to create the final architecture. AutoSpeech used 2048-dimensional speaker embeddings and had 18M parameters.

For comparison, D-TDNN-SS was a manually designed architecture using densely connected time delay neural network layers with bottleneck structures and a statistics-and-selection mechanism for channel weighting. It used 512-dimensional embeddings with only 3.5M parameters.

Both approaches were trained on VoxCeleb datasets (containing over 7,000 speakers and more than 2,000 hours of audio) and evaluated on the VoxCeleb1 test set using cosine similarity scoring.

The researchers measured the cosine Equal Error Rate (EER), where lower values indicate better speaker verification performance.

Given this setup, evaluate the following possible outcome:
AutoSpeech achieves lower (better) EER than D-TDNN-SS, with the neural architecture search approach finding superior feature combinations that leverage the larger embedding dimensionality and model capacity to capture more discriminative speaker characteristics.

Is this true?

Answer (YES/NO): NO